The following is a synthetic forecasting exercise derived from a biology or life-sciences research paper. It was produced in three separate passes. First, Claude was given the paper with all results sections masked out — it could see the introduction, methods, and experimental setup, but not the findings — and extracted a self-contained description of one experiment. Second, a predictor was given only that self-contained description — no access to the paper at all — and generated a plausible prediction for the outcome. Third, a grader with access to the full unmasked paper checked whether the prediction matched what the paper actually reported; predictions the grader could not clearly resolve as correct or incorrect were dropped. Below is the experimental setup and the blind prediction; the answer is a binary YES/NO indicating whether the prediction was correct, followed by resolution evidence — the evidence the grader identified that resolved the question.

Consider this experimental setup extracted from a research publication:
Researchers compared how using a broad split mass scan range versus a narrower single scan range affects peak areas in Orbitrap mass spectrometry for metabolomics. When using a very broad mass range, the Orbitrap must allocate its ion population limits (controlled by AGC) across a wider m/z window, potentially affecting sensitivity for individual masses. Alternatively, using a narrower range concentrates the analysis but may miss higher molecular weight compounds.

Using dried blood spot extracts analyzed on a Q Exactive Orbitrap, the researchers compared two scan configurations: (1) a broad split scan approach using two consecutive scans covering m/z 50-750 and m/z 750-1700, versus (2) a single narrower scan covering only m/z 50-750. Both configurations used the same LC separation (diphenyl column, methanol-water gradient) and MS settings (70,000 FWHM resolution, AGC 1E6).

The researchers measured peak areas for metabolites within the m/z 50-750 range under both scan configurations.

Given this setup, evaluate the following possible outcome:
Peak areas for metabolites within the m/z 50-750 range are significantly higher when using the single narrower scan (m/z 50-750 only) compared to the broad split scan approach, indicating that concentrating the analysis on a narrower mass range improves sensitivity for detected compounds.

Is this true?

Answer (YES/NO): YES